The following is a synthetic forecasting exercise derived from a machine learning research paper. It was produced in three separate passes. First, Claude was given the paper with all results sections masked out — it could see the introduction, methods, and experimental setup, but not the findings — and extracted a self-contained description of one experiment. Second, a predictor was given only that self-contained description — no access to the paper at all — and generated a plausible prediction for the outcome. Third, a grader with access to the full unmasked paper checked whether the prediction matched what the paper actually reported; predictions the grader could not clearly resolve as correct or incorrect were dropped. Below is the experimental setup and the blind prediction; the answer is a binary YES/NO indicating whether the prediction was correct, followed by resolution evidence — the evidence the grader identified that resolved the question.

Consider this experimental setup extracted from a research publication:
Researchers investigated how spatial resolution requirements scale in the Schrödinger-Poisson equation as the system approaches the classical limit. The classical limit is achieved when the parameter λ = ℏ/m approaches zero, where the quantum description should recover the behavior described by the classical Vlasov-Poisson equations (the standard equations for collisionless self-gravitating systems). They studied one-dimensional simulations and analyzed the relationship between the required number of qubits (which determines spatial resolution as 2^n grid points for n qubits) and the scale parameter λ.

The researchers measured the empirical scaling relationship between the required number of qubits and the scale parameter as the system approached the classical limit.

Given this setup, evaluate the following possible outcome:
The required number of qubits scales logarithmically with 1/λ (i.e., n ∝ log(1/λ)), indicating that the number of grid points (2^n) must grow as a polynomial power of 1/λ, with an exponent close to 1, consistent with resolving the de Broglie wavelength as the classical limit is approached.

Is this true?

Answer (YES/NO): YES